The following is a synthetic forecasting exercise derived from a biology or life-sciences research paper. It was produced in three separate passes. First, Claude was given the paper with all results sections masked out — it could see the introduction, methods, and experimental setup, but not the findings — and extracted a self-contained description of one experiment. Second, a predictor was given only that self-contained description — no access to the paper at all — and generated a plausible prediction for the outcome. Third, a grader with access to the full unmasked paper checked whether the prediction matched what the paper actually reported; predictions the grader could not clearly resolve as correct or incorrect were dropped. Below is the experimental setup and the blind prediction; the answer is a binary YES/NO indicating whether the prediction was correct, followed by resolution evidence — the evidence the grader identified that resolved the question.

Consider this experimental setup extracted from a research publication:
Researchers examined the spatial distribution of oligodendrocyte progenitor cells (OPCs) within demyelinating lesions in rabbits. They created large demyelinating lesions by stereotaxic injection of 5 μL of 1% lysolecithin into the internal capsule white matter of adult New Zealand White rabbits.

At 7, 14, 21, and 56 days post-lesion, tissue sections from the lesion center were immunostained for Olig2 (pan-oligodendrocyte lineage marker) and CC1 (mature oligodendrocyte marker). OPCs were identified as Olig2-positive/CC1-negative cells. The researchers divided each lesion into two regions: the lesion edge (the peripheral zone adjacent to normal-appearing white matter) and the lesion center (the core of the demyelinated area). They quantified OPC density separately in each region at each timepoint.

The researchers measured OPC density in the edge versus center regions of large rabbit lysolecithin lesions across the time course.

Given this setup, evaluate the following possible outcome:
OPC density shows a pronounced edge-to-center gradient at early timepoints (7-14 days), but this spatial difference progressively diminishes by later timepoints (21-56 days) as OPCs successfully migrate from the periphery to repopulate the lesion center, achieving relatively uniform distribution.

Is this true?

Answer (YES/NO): NO